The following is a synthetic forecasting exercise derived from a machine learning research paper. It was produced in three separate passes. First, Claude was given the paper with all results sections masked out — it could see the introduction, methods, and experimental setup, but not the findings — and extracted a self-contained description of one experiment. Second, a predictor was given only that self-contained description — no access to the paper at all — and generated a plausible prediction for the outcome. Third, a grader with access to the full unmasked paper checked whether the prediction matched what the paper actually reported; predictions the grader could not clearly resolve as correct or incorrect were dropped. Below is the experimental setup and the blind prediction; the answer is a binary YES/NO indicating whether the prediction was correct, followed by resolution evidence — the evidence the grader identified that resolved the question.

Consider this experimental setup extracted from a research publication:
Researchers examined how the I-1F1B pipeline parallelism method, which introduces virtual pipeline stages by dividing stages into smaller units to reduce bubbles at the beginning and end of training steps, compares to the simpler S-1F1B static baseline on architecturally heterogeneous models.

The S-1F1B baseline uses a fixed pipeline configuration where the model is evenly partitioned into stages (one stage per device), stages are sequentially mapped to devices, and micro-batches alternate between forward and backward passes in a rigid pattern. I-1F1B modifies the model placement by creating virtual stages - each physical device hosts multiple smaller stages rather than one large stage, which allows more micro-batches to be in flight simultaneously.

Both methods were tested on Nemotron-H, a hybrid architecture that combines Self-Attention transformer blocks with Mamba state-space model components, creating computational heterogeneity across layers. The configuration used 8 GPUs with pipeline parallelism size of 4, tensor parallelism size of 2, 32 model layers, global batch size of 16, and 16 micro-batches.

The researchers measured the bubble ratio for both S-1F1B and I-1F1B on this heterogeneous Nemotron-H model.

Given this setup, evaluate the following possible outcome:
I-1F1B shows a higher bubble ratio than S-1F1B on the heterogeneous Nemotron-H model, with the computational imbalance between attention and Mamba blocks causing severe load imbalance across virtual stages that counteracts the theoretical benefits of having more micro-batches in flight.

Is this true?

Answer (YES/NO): YES